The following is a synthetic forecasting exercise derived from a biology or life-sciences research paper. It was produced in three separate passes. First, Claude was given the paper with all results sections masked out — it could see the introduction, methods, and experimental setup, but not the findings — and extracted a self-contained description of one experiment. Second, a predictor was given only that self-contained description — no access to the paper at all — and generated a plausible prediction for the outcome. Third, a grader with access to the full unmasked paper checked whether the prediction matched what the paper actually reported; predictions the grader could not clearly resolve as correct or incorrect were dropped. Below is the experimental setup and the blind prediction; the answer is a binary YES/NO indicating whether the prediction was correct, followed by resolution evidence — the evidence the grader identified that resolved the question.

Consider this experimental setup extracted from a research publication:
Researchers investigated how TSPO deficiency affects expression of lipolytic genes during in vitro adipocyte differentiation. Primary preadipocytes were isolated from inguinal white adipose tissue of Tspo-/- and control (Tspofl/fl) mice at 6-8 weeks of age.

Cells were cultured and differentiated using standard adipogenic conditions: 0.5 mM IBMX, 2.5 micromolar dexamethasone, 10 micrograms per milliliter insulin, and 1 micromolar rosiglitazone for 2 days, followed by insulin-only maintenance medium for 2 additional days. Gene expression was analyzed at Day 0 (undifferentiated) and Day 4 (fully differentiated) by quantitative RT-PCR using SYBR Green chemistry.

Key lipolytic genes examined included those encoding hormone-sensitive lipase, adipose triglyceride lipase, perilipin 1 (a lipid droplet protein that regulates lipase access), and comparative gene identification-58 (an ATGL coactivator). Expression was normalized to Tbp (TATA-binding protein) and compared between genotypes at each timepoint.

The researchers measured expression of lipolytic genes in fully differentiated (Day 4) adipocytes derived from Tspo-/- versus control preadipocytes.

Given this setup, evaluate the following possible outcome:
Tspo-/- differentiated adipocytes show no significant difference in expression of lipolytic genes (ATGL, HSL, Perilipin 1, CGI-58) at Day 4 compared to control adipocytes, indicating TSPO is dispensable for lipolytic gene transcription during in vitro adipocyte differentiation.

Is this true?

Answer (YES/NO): NO